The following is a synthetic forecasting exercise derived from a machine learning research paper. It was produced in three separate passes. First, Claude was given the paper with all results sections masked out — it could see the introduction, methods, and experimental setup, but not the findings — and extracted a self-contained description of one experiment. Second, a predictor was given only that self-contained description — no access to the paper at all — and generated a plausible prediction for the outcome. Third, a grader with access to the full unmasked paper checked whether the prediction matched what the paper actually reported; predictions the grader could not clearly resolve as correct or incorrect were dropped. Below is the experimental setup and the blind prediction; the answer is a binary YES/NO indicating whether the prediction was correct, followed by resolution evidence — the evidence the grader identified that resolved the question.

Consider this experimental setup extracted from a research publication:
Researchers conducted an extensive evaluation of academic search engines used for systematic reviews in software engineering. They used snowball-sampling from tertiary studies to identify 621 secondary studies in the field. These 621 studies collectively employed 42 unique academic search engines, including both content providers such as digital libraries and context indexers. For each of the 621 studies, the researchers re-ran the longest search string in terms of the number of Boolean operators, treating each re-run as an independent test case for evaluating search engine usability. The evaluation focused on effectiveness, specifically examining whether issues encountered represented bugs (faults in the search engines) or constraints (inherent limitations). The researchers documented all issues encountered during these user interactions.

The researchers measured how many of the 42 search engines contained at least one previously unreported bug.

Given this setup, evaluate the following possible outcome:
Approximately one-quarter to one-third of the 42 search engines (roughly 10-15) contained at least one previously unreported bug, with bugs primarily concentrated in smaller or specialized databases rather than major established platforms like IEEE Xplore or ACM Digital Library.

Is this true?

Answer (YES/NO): NO